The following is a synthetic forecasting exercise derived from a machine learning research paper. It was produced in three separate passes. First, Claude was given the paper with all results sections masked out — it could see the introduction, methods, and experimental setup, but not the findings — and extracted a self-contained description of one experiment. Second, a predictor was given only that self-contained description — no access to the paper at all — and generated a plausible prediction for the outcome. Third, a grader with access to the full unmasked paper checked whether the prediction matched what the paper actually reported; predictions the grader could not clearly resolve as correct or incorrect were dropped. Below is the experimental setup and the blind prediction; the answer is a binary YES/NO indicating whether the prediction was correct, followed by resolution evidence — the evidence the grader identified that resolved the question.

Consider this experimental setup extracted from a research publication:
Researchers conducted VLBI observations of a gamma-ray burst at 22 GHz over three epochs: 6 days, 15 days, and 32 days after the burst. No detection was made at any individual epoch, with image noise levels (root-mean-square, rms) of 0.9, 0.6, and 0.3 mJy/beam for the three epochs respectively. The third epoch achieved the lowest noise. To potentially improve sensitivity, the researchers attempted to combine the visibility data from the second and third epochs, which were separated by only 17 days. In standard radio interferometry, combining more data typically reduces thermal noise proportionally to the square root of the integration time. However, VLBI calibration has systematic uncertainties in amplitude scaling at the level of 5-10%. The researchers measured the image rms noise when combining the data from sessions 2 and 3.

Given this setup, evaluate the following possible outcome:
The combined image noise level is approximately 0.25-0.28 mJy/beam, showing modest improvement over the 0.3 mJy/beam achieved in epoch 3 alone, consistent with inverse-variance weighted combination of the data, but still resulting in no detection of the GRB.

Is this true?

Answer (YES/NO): NO